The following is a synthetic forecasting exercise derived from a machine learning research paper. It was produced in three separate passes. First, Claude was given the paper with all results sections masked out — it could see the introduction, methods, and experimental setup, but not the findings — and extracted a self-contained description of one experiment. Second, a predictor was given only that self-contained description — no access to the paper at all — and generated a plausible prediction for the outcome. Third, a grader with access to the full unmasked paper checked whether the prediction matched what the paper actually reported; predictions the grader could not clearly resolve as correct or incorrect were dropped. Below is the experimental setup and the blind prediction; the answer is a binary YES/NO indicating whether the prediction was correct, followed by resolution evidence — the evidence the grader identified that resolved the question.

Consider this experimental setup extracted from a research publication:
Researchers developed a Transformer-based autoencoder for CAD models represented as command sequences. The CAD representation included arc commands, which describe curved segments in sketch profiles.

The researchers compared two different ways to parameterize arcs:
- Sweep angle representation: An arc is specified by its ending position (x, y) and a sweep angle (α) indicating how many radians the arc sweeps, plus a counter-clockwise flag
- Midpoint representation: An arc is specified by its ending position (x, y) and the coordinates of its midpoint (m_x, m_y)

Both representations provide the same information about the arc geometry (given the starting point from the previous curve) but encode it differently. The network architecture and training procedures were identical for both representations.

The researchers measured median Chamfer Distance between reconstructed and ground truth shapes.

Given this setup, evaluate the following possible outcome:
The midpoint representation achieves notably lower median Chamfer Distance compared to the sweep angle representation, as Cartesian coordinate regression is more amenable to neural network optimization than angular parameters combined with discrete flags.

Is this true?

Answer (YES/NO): NO